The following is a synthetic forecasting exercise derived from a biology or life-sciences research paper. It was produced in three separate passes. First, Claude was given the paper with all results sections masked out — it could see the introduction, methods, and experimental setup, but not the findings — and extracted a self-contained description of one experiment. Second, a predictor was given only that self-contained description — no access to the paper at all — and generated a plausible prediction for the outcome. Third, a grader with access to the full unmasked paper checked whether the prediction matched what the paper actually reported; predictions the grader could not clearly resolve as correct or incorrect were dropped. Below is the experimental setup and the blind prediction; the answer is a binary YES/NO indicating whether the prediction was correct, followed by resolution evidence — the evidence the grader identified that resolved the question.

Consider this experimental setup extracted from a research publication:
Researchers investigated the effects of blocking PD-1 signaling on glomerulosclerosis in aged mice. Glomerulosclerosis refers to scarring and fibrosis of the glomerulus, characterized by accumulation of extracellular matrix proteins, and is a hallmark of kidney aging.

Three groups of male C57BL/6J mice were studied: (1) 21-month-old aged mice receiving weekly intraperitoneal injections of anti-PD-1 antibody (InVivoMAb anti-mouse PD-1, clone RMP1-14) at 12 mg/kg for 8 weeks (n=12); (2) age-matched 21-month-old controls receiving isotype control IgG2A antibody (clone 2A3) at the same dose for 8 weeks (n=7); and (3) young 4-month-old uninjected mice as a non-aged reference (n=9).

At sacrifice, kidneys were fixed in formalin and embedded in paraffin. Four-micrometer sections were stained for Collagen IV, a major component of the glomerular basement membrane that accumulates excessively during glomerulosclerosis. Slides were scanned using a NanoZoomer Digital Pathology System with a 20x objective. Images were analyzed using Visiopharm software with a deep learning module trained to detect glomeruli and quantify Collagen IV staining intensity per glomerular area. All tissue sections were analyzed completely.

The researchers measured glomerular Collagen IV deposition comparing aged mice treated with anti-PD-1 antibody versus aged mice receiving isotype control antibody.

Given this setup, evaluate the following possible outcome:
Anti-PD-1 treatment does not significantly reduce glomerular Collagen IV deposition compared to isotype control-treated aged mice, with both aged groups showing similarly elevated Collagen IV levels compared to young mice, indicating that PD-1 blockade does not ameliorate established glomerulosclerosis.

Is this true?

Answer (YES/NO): NO